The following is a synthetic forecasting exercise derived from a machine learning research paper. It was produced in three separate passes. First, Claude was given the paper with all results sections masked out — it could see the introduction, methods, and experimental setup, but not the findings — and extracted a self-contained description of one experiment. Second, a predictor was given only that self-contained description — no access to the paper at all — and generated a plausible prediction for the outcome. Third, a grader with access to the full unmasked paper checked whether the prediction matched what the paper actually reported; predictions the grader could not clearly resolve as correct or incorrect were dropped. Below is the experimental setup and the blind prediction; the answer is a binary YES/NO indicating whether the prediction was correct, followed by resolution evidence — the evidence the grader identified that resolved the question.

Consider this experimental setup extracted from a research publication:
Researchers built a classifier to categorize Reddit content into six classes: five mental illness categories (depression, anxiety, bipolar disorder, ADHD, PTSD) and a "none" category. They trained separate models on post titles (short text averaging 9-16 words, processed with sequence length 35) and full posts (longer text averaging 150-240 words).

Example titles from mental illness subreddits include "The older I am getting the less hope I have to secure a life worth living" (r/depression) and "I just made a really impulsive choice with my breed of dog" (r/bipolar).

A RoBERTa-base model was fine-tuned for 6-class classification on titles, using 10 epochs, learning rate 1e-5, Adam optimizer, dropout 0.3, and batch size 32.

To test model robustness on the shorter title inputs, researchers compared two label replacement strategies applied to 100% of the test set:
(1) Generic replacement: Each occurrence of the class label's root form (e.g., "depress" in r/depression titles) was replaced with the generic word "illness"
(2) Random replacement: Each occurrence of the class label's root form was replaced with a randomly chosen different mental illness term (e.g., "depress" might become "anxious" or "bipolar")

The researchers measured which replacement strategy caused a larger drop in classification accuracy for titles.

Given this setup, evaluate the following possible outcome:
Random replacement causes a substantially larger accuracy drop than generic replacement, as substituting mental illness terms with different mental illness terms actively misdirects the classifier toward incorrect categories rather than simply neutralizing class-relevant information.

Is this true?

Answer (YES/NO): NO